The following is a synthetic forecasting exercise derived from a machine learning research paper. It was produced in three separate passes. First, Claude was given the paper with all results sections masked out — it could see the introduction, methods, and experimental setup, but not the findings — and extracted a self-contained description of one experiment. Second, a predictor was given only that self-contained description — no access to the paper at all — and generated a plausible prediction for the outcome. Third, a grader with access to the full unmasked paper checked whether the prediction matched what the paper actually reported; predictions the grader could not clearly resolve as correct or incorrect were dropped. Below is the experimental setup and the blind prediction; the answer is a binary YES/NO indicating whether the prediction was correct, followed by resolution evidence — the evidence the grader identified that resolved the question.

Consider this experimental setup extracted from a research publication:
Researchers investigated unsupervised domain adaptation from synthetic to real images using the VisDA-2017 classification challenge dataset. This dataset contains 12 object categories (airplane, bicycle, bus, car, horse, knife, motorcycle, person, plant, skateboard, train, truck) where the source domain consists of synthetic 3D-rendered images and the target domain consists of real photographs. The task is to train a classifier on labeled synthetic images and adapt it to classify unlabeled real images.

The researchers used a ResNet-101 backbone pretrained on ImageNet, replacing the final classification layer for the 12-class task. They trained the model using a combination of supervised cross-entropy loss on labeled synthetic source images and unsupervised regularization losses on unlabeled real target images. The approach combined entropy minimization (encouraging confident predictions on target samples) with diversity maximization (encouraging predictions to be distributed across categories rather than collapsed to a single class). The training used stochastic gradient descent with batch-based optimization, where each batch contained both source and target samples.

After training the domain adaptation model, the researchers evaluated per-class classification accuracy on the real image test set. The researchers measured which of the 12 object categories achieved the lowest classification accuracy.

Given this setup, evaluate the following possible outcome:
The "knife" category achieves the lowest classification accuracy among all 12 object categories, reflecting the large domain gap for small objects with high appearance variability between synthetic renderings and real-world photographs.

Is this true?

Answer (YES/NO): NO